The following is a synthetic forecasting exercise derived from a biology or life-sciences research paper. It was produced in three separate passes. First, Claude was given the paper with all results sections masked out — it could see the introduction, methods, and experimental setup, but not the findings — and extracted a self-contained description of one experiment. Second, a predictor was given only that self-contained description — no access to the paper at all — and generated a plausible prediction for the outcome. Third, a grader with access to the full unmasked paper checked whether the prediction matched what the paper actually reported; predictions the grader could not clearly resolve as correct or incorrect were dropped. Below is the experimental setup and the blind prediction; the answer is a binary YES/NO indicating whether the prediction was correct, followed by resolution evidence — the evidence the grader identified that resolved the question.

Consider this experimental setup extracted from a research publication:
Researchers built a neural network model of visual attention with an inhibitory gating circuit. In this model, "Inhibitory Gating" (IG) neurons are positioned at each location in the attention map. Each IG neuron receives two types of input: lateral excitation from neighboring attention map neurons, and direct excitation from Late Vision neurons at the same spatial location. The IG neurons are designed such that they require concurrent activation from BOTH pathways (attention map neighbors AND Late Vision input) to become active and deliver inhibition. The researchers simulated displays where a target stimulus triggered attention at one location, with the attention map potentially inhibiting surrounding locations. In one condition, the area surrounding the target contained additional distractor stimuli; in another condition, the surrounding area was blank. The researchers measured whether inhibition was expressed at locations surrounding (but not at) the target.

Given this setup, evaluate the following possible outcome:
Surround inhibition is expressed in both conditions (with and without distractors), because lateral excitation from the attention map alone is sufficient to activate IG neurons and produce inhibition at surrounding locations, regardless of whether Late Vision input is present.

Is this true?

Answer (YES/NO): NO